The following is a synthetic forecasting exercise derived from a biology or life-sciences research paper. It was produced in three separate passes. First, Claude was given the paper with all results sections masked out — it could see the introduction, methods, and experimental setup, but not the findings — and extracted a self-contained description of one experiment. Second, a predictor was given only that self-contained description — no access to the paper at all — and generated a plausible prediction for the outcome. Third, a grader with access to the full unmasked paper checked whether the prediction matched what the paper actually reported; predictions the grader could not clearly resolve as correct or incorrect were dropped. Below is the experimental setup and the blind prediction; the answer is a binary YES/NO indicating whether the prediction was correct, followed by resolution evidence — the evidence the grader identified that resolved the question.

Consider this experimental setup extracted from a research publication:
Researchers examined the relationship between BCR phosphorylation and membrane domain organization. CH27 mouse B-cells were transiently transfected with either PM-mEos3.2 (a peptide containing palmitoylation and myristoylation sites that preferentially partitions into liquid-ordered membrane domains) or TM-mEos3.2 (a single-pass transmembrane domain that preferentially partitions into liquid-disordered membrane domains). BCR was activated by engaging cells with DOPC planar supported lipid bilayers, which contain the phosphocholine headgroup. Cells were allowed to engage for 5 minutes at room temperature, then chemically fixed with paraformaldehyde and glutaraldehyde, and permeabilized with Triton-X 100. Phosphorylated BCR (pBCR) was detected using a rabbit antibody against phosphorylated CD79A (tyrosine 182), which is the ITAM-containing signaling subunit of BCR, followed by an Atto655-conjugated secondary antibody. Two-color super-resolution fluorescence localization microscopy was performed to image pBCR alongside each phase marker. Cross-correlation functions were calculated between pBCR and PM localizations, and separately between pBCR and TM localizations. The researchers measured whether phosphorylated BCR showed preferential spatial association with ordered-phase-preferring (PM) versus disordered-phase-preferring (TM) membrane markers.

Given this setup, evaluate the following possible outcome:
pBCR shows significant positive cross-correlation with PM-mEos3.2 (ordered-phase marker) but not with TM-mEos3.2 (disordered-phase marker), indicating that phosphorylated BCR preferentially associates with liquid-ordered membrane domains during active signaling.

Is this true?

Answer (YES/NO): YES